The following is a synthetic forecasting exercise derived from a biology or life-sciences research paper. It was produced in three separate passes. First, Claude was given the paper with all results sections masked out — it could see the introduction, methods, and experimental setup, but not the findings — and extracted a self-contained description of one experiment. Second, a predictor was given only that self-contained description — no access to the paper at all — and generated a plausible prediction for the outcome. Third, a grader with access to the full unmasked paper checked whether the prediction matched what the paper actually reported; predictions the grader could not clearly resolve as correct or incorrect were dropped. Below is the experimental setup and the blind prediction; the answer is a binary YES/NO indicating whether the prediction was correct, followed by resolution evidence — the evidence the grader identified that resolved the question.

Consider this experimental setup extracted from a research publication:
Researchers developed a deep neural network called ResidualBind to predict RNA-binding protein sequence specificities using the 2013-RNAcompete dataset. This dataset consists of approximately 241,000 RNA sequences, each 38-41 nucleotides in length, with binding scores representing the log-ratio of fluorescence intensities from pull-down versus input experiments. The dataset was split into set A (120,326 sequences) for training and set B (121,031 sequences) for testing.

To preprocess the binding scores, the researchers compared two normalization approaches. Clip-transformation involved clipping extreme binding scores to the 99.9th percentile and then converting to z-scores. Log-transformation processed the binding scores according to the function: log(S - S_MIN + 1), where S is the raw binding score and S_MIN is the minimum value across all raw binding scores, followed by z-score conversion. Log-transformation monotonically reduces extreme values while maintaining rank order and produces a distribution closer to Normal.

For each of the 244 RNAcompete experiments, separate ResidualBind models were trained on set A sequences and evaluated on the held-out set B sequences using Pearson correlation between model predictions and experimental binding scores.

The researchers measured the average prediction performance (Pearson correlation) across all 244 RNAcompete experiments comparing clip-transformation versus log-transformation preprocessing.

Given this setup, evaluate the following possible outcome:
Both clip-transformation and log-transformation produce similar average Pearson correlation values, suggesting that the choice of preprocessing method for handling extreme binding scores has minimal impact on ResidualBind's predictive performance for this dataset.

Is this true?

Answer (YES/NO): YES